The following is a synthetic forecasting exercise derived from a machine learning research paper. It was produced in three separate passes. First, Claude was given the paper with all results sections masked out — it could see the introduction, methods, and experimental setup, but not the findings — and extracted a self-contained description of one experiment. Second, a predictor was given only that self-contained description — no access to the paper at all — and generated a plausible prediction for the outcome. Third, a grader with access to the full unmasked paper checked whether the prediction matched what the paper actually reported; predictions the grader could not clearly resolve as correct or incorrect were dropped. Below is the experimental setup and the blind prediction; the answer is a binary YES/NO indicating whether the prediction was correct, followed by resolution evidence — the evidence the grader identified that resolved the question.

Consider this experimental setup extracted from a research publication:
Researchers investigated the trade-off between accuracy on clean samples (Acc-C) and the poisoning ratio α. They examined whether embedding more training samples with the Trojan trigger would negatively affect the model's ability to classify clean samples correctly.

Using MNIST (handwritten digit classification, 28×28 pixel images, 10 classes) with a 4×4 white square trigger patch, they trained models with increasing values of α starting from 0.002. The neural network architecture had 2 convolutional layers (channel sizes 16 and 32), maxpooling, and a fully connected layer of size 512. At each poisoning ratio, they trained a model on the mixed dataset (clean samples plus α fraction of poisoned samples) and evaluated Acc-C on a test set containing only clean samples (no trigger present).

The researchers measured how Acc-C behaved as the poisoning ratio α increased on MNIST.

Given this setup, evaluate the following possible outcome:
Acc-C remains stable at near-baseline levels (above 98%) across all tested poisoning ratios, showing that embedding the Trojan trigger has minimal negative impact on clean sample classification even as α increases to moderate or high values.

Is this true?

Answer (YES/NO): NO